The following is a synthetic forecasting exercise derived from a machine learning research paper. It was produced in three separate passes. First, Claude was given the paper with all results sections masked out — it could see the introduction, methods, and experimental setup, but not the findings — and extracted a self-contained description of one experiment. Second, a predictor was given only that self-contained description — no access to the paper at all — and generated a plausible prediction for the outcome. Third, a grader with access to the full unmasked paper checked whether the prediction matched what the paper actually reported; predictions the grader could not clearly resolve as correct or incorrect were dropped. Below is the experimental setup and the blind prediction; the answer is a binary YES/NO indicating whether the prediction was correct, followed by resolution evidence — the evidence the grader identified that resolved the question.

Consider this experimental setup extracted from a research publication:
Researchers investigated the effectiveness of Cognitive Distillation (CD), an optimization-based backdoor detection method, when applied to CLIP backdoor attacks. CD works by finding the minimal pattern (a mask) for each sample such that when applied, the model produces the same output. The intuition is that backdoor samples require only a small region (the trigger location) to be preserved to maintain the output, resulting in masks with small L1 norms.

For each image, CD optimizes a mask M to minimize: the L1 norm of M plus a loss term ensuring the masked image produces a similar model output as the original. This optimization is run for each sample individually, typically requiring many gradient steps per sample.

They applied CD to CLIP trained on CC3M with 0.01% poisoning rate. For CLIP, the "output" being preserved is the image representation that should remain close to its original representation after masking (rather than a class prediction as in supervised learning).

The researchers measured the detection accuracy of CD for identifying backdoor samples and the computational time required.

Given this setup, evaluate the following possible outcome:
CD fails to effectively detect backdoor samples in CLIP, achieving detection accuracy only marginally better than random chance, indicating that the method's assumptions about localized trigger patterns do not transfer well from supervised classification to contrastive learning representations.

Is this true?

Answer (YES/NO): NO